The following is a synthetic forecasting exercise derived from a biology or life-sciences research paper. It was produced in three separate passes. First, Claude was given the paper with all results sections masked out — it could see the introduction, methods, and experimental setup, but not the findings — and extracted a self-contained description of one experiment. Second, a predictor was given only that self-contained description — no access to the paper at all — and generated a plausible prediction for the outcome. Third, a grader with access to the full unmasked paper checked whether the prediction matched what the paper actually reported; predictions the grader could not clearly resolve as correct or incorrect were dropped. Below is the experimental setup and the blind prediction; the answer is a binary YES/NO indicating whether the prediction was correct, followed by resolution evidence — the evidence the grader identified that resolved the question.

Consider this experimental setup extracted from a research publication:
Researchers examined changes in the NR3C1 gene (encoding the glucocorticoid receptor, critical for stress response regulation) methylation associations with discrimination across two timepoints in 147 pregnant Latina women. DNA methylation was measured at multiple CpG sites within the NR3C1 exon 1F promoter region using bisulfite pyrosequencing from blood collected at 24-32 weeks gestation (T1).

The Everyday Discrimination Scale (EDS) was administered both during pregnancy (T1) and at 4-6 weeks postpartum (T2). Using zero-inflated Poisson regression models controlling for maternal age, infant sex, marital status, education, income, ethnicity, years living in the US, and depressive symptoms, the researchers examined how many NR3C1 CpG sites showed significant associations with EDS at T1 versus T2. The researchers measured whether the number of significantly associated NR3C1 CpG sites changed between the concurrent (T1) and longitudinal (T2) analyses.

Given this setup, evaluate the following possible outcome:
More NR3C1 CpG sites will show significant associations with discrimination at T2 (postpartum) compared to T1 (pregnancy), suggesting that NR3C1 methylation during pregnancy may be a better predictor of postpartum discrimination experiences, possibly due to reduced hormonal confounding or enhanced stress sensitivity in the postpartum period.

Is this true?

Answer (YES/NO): NO